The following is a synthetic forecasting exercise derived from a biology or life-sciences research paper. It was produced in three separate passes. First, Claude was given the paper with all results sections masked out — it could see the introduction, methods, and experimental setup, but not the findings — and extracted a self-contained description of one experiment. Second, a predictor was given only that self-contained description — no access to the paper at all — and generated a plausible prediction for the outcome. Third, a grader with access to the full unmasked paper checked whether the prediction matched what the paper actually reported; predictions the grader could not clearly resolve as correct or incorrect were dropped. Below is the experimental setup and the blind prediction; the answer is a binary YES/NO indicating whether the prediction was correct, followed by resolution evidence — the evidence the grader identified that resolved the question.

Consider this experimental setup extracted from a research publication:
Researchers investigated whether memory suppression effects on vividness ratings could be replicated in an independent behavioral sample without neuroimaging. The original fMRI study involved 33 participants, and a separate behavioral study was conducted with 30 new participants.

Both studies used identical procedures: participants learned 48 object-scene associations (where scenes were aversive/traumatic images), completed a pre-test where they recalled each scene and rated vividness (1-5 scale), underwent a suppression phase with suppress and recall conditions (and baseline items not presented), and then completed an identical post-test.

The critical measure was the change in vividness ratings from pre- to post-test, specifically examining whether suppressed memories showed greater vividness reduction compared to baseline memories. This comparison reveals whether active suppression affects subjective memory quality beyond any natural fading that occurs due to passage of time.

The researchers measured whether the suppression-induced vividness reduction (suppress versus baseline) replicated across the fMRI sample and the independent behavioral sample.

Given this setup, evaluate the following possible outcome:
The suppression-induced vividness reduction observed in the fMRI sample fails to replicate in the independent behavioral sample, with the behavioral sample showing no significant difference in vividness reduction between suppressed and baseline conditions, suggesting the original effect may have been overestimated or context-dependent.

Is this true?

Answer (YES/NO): NO